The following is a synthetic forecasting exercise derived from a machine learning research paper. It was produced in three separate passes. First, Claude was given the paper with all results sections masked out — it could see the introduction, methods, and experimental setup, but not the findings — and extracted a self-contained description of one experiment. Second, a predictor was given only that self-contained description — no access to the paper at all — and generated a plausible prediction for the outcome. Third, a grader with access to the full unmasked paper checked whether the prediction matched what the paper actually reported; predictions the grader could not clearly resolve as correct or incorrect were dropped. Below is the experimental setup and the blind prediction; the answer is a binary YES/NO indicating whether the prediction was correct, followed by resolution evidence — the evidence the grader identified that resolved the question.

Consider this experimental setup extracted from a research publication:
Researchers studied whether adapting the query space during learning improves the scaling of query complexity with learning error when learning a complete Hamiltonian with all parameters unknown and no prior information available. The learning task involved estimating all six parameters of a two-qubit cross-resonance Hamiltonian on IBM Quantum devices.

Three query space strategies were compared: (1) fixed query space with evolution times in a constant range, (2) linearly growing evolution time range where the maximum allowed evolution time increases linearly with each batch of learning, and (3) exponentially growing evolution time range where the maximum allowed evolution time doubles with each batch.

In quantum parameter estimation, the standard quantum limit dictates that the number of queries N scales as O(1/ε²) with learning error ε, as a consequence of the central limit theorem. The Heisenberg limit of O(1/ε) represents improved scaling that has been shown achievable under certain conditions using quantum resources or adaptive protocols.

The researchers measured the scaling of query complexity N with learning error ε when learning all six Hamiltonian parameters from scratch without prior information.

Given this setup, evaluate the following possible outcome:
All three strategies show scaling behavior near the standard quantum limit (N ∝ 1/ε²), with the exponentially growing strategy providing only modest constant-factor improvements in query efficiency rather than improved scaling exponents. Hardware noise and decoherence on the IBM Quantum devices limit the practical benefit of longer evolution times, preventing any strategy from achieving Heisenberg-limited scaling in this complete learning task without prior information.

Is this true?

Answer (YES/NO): YES